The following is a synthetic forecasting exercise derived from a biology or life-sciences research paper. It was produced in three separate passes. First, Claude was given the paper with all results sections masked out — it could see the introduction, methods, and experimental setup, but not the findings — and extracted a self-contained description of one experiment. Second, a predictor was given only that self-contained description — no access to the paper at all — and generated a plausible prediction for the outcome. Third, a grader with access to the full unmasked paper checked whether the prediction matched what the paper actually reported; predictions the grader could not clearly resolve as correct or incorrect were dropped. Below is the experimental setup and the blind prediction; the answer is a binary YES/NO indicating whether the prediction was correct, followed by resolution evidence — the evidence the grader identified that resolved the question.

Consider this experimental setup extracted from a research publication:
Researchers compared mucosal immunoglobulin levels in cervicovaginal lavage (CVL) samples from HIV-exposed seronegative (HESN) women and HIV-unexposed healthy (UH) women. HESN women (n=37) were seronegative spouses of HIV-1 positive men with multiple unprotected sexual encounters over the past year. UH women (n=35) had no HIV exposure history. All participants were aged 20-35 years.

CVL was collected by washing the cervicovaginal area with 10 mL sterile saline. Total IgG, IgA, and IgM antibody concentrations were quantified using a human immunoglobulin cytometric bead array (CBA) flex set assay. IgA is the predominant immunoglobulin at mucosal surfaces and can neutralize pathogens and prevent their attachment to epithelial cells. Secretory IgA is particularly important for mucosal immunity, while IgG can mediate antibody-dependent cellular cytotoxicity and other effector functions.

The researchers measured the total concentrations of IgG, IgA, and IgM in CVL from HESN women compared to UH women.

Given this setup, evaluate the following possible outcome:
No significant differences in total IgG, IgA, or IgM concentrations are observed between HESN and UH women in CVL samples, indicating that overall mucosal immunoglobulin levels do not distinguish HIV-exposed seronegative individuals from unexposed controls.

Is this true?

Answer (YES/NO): NO